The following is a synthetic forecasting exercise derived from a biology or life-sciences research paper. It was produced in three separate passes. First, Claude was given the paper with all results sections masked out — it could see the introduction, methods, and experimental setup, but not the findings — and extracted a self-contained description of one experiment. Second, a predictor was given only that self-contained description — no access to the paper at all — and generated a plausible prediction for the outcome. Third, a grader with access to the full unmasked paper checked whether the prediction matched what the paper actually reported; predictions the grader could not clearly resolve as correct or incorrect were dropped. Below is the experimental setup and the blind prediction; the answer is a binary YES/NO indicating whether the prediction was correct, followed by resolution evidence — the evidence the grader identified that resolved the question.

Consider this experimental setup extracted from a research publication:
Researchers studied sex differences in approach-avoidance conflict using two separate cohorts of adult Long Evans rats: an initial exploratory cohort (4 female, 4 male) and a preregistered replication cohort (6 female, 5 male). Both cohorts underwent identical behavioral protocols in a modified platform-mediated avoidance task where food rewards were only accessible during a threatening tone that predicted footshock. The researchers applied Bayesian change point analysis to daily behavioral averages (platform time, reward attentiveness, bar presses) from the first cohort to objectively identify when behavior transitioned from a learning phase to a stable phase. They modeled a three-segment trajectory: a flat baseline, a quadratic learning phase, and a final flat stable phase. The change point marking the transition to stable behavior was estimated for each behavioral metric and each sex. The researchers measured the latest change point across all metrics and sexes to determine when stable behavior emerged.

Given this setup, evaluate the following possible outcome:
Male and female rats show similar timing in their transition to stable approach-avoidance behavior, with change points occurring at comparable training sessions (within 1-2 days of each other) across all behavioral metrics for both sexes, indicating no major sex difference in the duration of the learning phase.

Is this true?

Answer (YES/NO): NO